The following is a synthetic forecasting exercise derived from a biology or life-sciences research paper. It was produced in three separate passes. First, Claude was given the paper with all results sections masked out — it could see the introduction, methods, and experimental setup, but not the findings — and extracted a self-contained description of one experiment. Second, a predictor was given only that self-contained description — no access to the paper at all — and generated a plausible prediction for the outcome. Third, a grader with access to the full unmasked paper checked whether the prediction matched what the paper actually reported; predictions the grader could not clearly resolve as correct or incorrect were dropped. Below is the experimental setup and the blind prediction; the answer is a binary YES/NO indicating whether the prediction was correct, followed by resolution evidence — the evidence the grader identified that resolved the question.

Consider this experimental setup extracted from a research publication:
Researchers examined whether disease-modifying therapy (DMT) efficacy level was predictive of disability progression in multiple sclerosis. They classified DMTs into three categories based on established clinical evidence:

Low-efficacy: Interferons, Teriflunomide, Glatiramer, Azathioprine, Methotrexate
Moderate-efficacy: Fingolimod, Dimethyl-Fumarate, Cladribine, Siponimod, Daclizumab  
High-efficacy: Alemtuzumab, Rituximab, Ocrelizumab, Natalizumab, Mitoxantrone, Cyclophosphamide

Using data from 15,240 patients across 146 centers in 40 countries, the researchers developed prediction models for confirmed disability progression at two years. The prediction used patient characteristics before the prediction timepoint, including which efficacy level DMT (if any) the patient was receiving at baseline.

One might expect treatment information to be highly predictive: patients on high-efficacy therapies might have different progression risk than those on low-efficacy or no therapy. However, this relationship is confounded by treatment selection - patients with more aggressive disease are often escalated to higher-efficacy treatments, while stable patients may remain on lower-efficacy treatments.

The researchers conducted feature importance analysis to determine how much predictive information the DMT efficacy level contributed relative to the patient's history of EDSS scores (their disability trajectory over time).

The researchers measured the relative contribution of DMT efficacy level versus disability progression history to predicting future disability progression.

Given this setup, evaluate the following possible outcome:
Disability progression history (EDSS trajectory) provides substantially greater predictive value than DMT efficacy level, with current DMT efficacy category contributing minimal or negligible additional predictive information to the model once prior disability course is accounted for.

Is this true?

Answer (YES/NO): YES